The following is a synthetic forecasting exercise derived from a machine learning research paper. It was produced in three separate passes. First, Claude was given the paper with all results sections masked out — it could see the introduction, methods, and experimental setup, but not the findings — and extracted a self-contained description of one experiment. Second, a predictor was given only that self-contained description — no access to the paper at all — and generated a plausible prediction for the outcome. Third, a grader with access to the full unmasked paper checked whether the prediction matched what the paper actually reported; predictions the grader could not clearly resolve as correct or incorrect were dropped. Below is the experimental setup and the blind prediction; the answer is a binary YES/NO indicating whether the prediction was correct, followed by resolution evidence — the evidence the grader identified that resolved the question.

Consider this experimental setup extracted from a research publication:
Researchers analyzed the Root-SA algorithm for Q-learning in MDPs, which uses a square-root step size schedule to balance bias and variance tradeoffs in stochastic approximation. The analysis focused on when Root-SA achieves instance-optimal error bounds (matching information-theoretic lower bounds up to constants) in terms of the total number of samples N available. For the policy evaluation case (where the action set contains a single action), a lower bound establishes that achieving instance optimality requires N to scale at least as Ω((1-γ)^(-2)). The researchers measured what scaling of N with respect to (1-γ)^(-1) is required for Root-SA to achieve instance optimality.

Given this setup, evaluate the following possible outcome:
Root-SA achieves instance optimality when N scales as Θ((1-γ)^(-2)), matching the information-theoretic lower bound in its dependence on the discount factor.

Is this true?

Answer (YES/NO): NO